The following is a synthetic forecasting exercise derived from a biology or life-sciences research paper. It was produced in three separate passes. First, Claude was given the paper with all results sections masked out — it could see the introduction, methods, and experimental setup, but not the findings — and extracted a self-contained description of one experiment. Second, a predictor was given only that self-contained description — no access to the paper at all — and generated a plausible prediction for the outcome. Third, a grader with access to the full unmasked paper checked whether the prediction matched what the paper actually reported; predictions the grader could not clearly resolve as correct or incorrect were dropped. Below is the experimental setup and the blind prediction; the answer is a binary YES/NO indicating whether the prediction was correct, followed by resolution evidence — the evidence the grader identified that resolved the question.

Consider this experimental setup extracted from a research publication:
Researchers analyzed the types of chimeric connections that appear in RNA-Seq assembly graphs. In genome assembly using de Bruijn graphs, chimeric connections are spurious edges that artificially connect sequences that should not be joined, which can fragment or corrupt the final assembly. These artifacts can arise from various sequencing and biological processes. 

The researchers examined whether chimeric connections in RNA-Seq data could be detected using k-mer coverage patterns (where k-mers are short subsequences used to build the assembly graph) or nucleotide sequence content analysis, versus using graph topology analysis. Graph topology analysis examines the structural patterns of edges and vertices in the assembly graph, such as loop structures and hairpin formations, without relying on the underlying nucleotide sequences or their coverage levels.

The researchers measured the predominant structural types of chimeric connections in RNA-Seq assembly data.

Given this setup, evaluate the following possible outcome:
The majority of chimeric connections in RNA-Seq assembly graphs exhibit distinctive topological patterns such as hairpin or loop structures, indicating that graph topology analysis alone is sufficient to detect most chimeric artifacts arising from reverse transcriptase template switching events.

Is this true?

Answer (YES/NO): YES